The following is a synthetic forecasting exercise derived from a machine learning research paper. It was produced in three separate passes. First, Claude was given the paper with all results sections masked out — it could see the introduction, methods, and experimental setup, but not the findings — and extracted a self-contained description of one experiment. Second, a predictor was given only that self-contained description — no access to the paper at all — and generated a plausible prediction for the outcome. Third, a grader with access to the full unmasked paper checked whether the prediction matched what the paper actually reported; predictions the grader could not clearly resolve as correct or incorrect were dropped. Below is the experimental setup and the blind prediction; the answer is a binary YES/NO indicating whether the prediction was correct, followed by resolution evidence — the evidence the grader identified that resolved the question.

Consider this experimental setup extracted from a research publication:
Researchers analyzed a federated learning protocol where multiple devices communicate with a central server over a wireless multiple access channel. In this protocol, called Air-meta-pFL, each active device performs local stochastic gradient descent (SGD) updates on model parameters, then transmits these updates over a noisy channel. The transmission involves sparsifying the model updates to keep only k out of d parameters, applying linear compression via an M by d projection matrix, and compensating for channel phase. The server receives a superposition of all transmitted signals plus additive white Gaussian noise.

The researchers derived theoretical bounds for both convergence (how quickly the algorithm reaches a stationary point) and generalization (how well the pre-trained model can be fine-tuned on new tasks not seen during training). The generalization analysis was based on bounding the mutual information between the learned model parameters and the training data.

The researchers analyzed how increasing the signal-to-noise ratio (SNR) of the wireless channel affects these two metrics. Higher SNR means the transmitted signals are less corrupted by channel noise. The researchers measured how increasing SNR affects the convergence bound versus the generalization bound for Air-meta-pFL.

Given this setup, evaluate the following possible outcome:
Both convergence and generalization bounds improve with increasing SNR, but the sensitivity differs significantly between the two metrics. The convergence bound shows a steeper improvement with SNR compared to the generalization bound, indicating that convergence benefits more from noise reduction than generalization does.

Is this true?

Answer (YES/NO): NO